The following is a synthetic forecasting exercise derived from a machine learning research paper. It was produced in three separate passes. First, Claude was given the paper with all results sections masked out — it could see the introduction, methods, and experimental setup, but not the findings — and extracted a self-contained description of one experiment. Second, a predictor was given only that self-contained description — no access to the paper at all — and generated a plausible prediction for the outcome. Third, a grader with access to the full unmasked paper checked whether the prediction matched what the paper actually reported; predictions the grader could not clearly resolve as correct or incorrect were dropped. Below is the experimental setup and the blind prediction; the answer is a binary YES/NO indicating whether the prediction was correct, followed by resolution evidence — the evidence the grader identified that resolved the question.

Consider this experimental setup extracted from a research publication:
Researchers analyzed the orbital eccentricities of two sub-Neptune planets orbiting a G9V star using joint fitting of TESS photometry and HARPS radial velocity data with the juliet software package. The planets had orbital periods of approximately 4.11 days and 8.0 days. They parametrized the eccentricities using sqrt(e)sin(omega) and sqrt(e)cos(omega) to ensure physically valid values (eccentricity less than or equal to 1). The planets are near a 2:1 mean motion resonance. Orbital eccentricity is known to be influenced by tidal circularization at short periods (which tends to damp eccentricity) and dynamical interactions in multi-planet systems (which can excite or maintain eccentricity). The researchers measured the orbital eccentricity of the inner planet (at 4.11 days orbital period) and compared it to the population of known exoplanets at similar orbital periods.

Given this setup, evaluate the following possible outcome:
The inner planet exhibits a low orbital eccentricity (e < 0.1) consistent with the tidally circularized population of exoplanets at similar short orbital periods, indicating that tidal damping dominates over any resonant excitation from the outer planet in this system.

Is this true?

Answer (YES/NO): NO